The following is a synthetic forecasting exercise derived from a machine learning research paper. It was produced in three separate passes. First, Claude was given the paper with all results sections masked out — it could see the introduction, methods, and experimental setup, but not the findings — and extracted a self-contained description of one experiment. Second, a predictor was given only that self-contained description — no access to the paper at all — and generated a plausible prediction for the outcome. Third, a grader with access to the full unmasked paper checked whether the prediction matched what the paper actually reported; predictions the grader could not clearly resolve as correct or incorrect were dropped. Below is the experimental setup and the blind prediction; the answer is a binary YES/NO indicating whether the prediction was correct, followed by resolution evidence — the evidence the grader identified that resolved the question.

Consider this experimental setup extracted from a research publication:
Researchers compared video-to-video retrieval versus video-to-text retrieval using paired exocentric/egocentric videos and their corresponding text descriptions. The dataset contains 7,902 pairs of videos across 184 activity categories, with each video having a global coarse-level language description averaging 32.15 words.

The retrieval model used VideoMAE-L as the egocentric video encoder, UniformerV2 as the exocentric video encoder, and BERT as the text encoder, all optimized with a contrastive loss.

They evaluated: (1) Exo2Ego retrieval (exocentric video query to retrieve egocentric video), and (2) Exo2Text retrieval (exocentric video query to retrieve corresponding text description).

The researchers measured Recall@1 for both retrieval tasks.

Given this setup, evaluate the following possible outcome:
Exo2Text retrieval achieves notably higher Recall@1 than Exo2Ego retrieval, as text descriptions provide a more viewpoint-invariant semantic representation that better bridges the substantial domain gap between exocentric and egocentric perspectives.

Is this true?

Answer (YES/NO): YES